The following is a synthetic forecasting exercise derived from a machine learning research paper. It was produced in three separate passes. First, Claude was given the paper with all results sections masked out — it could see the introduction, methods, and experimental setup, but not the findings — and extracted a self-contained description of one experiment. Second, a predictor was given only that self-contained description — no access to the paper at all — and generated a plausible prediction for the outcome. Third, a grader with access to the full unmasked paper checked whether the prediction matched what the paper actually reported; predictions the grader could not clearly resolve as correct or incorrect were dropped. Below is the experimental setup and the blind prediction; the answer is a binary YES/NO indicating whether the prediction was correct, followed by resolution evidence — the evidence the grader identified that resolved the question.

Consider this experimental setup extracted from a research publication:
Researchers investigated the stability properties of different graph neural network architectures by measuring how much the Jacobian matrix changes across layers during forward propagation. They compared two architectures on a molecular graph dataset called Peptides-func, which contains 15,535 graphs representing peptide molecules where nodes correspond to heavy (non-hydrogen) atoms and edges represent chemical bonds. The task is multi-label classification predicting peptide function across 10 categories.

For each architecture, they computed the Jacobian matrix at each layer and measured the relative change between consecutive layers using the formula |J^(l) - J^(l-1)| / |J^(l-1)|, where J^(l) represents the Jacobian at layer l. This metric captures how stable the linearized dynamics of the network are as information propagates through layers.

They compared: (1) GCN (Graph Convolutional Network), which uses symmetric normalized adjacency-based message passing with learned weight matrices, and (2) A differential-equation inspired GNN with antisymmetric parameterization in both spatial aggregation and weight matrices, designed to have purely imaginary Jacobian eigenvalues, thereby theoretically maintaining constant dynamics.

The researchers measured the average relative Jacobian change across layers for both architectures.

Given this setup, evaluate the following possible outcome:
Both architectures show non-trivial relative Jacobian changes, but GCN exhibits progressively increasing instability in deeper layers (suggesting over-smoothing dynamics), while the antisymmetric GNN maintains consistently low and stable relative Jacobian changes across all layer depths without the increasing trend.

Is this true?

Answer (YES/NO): NO